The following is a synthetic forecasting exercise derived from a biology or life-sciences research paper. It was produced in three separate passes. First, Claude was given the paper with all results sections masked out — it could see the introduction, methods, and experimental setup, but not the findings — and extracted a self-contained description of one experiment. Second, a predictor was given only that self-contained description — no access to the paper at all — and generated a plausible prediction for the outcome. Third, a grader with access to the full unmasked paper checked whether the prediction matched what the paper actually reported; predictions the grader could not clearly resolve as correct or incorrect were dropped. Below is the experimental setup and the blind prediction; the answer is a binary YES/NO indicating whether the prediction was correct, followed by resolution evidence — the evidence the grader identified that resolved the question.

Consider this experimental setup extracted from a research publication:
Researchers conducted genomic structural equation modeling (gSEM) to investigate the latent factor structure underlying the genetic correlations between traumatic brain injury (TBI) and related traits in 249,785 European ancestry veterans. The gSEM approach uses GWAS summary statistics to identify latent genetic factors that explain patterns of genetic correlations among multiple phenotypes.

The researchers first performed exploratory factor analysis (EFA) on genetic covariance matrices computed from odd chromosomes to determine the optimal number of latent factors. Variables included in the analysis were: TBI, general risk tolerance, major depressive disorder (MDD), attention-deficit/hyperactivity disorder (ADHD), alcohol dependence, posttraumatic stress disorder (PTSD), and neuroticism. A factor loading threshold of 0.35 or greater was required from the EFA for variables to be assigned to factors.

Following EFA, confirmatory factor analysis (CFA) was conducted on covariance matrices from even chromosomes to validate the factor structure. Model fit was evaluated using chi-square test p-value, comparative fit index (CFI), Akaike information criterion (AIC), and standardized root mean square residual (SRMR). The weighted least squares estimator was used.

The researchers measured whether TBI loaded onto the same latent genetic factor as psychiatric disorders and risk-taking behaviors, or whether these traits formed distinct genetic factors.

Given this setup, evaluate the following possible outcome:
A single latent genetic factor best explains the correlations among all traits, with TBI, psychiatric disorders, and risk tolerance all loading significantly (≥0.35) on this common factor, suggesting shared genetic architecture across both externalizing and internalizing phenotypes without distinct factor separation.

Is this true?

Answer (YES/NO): NO